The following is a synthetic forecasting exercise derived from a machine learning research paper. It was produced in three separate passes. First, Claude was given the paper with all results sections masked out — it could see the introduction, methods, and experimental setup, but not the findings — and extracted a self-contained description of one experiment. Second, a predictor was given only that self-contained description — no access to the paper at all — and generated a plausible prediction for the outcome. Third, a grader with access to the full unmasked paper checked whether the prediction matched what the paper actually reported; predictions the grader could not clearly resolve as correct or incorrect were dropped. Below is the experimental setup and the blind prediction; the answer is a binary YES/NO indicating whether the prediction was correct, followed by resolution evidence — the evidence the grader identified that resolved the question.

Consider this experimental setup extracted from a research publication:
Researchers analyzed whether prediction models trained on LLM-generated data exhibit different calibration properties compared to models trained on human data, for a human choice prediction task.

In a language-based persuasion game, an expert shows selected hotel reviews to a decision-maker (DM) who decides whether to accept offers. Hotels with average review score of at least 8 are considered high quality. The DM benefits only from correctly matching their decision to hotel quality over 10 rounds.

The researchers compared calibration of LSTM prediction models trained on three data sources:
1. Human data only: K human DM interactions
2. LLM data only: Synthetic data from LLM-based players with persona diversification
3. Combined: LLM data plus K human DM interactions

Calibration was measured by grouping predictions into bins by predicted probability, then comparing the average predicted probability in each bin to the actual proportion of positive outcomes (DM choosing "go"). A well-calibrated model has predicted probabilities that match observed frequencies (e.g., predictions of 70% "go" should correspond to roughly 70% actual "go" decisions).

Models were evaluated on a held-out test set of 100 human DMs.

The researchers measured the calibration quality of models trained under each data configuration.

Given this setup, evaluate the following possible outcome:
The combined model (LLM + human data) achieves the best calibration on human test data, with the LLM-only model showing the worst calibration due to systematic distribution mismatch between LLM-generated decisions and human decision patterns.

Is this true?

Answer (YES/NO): YES